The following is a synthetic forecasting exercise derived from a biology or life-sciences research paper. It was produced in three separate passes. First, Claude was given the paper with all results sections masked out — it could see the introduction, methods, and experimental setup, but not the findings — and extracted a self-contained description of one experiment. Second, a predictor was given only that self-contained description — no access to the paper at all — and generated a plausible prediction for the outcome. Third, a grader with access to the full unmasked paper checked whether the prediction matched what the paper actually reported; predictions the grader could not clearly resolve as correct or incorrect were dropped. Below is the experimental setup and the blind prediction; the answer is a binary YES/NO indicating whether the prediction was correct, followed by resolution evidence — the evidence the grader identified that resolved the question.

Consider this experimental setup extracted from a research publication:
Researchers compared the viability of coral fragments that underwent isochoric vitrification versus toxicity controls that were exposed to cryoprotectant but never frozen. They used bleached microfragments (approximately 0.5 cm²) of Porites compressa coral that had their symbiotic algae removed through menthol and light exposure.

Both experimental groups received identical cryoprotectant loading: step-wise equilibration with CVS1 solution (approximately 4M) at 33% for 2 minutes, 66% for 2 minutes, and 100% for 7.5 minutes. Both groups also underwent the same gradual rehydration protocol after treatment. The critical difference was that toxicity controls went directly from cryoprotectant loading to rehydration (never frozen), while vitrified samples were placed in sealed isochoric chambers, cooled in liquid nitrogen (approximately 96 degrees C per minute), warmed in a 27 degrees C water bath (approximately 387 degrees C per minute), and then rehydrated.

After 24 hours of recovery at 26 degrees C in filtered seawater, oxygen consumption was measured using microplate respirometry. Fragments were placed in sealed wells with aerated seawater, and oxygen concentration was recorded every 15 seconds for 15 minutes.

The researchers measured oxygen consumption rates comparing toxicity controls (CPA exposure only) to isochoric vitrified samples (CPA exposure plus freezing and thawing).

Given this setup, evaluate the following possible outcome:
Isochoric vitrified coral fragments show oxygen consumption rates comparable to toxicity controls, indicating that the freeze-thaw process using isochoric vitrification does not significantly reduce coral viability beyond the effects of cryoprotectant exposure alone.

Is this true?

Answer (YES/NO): YES